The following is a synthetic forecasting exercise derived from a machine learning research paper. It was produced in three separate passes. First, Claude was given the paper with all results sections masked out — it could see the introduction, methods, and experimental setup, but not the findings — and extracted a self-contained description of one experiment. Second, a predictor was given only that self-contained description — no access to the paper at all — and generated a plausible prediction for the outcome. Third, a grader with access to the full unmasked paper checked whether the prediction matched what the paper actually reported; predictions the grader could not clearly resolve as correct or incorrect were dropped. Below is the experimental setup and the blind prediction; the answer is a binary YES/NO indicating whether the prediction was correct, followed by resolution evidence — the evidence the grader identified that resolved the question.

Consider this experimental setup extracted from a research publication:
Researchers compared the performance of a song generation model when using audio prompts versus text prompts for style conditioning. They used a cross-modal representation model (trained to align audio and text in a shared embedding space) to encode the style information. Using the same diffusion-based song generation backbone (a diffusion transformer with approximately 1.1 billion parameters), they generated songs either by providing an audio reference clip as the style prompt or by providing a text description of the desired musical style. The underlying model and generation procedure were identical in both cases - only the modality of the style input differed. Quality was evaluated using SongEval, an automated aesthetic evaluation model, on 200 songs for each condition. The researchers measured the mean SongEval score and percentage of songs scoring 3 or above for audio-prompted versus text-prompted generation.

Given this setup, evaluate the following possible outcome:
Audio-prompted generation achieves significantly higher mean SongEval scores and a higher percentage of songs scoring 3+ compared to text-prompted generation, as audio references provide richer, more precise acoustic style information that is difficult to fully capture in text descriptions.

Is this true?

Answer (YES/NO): YES